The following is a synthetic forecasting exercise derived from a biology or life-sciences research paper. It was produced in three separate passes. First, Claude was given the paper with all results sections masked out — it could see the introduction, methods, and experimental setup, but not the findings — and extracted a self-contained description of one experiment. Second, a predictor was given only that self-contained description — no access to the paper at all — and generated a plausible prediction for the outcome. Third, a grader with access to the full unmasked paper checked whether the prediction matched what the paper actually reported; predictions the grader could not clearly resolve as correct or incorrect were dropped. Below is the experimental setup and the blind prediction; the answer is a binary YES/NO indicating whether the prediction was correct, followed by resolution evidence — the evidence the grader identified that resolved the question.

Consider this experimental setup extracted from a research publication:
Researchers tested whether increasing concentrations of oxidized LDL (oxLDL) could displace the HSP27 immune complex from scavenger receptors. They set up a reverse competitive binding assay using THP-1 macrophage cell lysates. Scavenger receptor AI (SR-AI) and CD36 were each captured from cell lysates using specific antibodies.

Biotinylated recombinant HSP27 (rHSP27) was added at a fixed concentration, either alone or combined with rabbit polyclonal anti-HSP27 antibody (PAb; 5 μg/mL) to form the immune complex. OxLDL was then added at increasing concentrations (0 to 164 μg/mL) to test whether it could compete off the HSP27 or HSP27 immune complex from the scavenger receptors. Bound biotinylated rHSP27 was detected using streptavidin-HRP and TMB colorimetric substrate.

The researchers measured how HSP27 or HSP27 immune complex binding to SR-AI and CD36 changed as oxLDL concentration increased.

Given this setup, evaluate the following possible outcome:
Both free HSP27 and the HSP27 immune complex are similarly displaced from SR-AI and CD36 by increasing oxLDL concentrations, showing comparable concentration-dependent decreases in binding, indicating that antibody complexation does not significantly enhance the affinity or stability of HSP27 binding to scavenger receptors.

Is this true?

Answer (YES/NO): NO